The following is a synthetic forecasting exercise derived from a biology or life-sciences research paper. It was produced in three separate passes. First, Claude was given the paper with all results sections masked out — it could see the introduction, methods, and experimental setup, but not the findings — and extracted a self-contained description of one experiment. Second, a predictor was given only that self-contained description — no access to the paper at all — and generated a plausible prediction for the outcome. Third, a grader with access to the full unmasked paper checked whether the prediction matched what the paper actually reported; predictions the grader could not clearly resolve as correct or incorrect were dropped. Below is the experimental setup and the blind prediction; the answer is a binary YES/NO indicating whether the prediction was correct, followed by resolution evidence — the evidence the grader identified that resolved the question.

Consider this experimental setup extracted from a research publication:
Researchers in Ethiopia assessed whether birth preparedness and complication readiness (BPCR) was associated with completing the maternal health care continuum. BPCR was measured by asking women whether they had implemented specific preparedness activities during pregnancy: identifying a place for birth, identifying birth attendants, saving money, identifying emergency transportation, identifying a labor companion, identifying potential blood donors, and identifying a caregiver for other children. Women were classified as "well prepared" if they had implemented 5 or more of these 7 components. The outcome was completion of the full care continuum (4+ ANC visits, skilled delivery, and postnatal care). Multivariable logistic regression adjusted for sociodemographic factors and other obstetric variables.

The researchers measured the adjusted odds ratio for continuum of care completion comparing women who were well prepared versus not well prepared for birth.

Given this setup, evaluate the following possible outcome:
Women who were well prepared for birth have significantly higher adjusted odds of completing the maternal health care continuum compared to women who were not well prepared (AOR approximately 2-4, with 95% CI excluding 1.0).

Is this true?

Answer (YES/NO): YES